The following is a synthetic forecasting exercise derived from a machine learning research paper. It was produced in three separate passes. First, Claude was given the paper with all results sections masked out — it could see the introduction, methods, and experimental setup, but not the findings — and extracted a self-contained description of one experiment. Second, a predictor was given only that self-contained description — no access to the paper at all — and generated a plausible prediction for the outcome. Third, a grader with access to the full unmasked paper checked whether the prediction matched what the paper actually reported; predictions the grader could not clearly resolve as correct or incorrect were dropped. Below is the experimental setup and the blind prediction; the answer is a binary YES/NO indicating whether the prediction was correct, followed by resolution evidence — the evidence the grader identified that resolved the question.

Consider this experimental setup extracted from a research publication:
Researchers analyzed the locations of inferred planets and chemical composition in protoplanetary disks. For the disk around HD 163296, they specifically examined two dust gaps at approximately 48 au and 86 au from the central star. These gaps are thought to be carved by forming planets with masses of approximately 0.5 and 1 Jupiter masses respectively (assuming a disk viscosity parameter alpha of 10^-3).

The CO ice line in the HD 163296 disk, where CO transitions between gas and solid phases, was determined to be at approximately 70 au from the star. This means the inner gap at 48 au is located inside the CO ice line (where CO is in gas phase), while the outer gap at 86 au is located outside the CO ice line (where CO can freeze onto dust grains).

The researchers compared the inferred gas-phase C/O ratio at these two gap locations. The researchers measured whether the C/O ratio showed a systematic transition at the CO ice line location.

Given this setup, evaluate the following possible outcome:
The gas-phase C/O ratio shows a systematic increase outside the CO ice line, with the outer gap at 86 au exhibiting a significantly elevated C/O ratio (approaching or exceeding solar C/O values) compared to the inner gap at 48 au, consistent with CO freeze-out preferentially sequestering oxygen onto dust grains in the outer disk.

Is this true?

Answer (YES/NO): NO